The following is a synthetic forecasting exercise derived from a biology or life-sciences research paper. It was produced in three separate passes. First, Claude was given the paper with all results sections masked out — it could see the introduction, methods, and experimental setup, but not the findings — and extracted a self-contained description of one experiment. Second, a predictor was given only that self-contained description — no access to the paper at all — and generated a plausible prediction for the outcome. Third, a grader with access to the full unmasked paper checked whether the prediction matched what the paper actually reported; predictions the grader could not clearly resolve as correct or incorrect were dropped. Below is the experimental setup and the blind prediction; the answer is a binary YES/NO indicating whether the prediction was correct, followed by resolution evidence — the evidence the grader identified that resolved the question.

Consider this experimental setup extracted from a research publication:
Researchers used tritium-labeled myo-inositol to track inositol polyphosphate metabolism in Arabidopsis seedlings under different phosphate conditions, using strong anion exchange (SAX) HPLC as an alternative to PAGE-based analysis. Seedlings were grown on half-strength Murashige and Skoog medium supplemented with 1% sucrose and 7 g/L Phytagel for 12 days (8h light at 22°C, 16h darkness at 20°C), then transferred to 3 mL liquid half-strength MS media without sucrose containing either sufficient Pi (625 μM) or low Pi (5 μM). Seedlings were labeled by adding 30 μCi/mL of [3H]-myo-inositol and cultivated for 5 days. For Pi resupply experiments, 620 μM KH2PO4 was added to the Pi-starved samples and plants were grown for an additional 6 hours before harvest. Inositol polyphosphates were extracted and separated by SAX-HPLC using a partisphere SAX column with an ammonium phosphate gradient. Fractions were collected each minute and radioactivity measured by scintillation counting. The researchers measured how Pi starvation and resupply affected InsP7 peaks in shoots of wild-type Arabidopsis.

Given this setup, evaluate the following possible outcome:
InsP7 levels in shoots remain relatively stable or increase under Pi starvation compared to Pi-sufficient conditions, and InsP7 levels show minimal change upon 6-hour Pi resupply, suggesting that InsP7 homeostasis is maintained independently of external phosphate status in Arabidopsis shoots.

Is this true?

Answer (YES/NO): NO